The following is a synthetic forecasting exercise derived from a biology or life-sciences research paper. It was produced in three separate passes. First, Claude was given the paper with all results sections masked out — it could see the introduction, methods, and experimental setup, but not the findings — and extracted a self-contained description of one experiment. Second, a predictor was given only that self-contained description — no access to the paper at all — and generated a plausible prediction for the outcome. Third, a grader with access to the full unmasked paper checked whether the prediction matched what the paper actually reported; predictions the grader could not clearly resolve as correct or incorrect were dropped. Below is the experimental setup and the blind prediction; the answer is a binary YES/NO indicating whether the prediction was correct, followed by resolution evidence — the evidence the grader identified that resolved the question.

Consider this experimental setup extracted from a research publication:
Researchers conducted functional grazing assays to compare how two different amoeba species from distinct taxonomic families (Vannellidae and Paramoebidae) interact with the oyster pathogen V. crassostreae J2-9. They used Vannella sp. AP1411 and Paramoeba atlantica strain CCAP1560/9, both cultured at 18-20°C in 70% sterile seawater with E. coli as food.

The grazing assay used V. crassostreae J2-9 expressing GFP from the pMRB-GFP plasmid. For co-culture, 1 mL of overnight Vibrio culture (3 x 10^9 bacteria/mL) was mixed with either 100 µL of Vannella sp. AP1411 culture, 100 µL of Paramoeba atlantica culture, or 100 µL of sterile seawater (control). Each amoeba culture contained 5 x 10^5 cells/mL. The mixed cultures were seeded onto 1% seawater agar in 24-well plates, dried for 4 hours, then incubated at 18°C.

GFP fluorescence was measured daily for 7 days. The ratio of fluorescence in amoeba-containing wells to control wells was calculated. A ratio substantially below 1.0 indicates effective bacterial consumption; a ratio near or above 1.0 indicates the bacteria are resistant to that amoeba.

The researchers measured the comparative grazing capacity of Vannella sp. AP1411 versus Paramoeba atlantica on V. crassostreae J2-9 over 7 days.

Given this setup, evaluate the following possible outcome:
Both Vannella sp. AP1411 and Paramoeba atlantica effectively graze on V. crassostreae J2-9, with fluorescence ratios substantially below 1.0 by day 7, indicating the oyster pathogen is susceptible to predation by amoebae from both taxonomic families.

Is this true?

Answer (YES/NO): NO